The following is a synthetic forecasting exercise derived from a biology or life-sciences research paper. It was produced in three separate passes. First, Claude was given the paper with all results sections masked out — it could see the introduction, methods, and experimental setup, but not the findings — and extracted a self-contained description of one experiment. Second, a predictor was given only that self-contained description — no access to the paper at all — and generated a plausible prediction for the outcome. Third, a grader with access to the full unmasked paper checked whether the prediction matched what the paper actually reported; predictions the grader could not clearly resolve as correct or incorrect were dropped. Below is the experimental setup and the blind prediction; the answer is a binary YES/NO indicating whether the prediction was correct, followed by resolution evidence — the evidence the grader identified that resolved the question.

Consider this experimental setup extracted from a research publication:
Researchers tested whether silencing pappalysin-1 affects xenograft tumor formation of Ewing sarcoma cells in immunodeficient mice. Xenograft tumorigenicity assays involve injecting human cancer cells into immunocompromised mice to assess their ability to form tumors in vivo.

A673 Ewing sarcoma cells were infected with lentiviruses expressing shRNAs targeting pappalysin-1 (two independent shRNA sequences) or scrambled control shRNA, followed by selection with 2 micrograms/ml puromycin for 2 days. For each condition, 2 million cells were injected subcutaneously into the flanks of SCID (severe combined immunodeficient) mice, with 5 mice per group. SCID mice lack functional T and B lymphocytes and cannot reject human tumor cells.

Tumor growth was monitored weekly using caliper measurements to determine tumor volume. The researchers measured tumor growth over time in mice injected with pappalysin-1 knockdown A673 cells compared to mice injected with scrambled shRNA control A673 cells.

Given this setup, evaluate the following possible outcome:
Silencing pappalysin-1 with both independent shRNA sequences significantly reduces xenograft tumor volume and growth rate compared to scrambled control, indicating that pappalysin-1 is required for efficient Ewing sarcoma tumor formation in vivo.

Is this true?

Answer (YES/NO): YES